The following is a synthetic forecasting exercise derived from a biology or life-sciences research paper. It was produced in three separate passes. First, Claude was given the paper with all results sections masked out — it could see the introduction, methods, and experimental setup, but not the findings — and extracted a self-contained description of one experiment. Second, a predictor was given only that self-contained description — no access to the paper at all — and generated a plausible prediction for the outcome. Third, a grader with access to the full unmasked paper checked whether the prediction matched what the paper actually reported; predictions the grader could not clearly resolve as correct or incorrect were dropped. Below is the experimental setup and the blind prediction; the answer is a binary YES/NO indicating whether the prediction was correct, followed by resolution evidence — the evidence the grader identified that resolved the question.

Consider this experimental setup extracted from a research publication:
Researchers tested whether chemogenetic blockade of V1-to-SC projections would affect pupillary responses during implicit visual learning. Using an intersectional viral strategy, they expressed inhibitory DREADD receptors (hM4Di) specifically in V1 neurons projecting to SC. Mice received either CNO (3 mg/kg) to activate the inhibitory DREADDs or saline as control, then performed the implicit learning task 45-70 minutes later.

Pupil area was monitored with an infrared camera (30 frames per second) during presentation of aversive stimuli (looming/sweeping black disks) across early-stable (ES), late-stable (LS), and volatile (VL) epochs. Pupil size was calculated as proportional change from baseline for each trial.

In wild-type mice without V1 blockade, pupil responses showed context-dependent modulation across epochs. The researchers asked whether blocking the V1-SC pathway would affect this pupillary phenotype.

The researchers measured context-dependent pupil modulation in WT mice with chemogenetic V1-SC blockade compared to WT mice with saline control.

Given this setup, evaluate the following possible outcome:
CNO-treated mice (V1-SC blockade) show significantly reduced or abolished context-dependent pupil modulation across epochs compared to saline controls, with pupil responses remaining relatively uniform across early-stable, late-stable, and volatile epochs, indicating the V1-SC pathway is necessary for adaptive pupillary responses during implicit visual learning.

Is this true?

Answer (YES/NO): YES